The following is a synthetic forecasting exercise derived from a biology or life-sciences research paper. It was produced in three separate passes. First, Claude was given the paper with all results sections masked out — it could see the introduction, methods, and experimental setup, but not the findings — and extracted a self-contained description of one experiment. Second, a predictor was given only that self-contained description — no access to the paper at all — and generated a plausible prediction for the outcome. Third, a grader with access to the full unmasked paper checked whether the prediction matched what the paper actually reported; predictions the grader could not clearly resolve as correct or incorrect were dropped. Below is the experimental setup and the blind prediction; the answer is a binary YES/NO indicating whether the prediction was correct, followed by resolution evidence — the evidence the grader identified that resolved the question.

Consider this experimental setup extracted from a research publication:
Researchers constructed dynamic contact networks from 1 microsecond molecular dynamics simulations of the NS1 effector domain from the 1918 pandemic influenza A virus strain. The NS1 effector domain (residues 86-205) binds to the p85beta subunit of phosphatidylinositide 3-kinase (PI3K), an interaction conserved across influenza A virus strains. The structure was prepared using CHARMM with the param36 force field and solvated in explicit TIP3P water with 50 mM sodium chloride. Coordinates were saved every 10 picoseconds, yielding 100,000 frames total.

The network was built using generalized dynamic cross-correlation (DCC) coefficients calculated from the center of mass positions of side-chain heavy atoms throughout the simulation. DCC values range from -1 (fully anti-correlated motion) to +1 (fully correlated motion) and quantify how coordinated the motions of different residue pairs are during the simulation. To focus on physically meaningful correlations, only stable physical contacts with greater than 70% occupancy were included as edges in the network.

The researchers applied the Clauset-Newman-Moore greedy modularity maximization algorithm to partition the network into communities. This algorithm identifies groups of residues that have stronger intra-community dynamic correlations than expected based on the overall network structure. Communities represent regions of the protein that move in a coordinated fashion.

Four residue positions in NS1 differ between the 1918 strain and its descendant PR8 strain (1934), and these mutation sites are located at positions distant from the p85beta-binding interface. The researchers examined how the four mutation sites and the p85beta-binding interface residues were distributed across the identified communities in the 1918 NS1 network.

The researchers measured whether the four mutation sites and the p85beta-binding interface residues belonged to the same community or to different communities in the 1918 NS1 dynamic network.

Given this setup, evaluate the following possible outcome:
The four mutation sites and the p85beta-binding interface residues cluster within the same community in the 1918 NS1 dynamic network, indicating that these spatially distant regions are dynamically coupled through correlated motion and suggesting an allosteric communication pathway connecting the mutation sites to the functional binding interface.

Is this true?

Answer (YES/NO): NO